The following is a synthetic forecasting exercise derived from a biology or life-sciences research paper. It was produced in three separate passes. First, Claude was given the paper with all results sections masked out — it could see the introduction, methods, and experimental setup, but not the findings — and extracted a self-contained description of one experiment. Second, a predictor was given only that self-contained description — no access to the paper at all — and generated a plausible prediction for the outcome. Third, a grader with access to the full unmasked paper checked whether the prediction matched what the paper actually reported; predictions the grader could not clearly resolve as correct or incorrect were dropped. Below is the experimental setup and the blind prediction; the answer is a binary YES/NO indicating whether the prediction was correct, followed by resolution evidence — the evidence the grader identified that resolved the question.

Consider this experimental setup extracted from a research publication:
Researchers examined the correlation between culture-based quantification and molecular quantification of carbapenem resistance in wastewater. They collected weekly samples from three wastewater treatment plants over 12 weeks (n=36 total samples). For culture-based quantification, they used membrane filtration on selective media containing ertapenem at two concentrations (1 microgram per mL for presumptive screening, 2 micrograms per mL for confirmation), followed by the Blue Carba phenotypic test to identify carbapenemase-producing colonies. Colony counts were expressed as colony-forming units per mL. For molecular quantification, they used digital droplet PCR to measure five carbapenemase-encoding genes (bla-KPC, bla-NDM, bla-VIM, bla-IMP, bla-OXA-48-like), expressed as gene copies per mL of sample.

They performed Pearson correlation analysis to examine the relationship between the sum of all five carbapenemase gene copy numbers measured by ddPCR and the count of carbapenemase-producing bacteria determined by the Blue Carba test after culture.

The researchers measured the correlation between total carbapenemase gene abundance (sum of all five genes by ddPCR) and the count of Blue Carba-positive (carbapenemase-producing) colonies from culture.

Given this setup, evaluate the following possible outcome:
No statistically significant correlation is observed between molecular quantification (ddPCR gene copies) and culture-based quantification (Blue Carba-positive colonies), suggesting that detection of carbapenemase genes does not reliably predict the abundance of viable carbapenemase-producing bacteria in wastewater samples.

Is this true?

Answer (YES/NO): YES